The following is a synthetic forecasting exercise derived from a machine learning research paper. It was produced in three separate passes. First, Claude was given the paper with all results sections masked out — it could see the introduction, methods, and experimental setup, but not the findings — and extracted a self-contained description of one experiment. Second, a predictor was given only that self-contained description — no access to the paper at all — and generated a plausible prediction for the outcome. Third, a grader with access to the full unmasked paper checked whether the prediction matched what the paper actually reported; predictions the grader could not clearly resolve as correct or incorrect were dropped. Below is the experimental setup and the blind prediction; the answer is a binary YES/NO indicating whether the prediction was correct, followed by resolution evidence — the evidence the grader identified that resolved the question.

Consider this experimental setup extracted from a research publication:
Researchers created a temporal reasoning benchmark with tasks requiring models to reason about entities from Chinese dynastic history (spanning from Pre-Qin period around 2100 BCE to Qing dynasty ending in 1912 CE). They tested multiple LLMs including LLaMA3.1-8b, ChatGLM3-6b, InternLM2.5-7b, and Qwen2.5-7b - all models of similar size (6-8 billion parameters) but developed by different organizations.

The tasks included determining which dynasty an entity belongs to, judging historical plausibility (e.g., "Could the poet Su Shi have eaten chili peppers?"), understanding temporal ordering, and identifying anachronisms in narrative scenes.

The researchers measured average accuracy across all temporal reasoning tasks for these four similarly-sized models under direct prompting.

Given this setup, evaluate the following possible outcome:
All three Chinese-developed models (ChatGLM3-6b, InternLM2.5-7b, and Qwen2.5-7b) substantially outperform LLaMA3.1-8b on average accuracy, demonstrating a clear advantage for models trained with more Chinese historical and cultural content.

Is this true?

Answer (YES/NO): NO